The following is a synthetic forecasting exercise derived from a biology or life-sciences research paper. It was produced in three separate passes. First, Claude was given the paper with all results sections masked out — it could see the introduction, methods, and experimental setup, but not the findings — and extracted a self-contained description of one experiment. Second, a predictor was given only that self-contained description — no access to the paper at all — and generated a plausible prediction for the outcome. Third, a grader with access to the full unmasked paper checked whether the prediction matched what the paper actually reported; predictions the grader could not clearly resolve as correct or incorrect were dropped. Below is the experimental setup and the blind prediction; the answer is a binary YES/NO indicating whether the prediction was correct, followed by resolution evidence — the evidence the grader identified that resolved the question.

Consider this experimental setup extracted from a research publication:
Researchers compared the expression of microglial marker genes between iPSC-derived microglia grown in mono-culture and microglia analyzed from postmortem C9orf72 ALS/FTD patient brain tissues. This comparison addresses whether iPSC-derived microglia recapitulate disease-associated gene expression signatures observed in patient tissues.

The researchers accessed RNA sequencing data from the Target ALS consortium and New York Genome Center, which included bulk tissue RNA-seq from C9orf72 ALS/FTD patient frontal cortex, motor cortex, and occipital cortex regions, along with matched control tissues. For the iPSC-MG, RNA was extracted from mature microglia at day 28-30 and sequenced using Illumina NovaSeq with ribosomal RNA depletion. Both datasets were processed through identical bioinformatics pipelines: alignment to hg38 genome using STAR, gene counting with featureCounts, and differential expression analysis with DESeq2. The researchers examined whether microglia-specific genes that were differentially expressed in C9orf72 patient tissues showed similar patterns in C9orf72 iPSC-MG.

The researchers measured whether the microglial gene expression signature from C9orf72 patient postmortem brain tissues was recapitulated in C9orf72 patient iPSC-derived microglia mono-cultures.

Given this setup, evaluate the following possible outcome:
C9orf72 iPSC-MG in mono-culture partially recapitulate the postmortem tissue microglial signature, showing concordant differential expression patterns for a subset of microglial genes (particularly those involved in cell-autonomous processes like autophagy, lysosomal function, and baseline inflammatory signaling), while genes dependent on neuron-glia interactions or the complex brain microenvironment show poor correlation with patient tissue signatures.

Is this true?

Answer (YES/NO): NO